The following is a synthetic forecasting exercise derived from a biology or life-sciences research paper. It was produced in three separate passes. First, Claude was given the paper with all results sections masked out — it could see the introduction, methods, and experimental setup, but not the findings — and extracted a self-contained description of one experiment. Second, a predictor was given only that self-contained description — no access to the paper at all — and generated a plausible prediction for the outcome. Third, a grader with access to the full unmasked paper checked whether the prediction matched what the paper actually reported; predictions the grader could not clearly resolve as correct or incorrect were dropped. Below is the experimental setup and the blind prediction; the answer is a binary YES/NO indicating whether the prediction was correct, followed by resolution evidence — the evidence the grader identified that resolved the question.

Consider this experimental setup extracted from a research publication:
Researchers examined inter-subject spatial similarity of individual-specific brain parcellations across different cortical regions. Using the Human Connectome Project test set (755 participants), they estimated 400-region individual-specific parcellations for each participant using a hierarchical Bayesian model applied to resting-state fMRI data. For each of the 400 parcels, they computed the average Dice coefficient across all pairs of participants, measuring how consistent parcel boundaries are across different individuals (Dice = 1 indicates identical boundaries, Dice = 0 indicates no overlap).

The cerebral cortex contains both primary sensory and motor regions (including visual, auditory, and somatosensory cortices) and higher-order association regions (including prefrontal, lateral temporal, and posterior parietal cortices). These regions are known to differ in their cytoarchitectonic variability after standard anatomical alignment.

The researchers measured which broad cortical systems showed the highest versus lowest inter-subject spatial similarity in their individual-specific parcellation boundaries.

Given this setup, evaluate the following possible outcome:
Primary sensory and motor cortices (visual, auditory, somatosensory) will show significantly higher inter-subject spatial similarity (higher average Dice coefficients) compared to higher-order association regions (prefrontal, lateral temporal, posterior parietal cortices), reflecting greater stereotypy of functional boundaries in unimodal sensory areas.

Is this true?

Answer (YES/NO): YES